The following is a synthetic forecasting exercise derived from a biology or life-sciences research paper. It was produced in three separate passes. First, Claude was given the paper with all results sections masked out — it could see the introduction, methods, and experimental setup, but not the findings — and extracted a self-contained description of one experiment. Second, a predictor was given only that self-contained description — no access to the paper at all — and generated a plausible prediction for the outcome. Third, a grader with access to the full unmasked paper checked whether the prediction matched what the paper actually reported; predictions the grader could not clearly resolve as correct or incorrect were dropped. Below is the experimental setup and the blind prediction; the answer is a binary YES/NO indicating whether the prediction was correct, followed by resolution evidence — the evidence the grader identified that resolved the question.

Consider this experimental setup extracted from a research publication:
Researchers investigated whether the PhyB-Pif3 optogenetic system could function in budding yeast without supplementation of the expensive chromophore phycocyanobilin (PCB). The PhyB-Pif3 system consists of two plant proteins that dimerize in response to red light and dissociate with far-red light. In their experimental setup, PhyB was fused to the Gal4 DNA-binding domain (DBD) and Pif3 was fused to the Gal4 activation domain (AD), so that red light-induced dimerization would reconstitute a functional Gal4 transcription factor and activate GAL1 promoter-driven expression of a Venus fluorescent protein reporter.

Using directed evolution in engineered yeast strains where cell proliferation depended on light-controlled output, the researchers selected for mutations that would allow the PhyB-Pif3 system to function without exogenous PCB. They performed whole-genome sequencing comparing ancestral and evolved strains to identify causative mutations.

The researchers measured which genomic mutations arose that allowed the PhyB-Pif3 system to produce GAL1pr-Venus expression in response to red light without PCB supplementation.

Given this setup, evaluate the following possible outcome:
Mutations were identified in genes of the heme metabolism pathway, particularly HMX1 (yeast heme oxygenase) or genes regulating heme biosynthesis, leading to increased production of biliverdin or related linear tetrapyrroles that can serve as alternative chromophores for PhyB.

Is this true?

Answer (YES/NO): NO